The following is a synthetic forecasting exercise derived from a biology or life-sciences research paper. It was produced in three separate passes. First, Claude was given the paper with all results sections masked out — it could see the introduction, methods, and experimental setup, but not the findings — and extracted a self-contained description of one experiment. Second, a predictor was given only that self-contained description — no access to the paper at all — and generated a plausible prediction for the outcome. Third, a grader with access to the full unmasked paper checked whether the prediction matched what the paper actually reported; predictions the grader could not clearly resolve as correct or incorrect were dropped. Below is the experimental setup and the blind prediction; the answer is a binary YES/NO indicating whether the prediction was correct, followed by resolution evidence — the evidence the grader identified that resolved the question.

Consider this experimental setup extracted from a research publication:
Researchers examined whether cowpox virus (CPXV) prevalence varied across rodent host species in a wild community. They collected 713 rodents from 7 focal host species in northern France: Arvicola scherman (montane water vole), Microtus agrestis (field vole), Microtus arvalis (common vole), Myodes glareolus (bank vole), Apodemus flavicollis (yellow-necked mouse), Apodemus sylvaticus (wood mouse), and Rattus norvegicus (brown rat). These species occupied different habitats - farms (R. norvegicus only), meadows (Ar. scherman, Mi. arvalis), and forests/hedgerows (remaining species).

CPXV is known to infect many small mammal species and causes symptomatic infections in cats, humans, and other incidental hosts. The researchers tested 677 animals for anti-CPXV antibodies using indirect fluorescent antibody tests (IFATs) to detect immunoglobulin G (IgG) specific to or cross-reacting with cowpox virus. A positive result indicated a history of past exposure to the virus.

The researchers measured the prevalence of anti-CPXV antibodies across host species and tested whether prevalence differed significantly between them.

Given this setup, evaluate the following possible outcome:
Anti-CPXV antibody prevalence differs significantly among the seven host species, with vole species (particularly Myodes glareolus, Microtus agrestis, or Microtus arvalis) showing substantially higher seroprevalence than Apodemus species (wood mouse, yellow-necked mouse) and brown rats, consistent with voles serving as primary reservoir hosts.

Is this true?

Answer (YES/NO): NO